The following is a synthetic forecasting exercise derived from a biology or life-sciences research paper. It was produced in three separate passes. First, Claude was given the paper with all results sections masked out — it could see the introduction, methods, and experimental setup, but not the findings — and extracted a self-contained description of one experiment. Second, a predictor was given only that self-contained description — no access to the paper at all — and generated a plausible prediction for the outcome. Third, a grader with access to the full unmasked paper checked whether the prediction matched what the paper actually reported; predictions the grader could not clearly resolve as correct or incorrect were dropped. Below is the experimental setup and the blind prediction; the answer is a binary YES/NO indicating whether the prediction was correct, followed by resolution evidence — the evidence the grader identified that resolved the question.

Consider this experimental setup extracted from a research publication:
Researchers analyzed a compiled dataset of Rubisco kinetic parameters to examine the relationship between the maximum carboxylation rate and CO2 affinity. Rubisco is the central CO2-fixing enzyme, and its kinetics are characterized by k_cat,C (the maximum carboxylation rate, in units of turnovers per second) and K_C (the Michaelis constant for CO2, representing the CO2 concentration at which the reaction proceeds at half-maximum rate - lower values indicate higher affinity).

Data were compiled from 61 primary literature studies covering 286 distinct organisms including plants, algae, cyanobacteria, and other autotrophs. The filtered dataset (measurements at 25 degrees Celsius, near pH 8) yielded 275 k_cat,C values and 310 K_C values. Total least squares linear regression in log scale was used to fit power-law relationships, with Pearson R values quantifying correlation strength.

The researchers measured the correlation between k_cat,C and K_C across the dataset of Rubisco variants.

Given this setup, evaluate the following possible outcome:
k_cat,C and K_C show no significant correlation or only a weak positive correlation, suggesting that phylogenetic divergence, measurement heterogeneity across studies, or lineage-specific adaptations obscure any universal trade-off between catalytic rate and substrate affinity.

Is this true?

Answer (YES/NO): NO